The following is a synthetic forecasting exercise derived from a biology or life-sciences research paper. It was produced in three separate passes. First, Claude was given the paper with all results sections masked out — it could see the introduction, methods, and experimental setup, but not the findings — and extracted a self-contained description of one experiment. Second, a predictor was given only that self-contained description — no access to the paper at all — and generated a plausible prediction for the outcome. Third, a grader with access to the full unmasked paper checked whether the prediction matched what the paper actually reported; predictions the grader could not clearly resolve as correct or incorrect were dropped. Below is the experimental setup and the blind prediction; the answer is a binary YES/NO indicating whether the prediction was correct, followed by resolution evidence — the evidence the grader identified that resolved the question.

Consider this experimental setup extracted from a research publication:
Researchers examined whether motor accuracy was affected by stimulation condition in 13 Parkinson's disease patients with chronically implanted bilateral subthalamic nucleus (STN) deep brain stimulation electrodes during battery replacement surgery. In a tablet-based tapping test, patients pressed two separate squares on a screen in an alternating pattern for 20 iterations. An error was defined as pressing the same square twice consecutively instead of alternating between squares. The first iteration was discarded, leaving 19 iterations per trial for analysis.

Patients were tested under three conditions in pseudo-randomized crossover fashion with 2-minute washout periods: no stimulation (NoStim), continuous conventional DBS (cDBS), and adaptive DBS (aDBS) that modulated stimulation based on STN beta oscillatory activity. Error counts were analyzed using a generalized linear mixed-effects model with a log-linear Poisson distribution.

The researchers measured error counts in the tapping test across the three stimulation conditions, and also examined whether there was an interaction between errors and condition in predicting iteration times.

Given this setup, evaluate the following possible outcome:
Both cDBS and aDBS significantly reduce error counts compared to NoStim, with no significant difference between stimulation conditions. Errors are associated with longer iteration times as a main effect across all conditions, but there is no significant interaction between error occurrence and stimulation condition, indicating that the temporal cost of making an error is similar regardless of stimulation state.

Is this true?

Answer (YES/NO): NO